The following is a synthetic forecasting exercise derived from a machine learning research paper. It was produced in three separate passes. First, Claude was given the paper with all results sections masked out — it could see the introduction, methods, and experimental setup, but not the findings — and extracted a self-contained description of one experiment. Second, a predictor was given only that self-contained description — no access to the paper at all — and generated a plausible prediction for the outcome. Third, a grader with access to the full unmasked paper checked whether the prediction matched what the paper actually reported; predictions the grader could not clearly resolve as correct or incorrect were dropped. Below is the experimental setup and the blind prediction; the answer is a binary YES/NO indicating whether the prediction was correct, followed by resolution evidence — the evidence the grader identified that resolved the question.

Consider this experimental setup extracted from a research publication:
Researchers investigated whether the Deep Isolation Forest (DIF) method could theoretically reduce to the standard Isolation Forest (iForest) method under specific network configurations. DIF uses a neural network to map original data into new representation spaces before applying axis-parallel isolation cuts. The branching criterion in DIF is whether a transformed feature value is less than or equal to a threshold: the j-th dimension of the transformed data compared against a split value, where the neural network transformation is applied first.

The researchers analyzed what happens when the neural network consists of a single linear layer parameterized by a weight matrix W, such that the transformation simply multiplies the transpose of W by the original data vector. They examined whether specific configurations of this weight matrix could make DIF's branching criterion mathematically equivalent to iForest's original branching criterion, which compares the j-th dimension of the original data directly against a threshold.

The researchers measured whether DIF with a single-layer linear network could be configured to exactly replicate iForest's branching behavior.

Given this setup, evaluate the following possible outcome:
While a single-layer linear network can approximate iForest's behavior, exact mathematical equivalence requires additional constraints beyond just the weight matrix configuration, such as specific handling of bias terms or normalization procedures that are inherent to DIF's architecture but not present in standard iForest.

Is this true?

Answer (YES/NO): NO